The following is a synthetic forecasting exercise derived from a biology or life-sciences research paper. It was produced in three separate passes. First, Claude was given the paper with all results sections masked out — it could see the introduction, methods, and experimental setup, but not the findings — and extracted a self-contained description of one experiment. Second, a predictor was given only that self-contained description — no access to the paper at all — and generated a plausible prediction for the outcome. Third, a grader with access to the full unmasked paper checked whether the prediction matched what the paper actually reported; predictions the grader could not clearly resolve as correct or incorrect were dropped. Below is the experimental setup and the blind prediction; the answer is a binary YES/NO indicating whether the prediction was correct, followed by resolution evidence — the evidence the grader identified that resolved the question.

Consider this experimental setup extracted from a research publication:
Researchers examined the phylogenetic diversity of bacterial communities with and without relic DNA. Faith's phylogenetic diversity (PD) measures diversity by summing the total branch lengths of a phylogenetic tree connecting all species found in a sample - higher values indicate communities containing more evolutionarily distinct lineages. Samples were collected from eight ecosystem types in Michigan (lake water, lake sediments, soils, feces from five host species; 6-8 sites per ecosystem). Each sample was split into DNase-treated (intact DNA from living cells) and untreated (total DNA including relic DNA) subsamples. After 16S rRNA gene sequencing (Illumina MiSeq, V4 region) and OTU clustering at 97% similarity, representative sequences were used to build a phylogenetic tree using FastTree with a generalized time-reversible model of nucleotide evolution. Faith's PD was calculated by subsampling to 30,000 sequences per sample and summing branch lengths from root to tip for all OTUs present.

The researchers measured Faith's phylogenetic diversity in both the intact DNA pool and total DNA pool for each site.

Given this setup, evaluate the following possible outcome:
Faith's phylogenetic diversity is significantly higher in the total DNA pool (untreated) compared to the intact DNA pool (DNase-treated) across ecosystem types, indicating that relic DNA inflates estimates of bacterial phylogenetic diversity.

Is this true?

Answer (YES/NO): NO